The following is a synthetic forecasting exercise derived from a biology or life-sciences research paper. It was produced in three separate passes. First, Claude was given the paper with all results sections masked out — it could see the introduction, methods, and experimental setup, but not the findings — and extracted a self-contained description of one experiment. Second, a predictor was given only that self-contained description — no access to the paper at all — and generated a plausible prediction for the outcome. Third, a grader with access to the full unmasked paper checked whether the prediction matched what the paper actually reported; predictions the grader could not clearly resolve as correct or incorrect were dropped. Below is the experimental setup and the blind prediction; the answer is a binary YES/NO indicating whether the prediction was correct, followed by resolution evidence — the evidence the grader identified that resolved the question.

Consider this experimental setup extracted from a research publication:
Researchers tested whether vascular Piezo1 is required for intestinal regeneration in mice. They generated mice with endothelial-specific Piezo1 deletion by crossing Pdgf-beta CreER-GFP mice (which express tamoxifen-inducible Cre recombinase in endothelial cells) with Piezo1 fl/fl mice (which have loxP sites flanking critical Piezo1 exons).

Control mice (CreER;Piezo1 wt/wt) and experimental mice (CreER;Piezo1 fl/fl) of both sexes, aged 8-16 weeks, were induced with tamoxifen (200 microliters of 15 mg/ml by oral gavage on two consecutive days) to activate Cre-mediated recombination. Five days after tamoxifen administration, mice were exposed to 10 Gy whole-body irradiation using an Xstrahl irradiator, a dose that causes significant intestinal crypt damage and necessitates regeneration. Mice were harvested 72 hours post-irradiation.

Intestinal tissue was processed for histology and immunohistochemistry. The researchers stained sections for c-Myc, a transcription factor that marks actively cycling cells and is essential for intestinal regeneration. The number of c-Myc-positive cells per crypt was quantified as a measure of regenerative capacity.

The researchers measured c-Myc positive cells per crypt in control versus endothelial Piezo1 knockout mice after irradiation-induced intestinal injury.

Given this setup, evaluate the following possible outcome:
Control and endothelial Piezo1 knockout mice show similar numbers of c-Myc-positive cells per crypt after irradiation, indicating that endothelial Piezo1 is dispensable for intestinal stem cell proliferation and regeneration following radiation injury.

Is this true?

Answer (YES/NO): NO